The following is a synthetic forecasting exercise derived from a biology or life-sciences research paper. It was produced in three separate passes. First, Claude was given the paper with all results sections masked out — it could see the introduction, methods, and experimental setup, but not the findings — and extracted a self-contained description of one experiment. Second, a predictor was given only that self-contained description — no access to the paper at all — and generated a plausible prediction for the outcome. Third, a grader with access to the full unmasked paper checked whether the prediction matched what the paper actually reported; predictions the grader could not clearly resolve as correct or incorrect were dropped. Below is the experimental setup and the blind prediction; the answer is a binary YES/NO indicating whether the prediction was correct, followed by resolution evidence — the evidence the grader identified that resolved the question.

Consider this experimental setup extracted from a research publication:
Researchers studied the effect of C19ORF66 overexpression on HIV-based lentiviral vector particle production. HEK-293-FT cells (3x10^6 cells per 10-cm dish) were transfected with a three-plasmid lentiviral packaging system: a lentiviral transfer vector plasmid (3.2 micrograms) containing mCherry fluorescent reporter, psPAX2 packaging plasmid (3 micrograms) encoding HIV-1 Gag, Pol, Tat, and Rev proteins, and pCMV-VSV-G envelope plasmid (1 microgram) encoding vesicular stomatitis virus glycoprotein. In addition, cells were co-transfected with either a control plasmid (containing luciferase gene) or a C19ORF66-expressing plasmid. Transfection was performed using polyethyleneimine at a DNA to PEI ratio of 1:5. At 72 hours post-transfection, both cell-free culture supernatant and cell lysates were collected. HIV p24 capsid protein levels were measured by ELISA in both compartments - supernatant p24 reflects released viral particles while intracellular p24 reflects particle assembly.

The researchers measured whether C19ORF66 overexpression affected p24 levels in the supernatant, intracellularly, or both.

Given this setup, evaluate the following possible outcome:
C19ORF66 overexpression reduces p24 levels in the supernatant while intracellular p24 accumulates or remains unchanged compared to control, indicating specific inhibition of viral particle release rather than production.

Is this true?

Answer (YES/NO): NO